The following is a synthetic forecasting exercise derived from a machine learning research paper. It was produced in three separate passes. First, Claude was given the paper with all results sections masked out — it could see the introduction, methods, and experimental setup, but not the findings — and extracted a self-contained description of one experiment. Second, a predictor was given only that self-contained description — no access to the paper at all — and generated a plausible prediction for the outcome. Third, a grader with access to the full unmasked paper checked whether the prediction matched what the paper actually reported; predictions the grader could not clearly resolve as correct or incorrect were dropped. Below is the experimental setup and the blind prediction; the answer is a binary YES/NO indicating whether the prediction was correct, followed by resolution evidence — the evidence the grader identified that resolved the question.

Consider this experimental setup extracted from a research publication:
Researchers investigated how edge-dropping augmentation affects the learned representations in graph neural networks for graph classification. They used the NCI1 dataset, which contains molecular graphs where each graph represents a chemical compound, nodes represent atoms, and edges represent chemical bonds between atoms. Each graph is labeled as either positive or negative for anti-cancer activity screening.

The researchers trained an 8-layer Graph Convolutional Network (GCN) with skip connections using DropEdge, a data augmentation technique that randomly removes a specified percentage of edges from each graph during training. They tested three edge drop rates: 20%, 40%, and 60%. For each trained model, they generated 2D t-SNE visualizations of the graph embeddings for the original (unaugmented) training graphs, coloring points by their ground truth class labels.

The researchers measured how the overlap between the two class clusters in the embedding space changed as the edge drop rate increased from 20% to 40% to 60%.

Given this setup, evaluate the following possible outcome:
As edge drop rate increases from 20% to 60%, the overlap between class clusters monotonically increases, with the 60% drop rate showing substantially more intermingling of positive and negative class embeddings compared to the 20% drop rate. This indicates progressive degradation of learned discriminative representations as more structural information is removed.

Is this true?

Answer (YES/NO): YES